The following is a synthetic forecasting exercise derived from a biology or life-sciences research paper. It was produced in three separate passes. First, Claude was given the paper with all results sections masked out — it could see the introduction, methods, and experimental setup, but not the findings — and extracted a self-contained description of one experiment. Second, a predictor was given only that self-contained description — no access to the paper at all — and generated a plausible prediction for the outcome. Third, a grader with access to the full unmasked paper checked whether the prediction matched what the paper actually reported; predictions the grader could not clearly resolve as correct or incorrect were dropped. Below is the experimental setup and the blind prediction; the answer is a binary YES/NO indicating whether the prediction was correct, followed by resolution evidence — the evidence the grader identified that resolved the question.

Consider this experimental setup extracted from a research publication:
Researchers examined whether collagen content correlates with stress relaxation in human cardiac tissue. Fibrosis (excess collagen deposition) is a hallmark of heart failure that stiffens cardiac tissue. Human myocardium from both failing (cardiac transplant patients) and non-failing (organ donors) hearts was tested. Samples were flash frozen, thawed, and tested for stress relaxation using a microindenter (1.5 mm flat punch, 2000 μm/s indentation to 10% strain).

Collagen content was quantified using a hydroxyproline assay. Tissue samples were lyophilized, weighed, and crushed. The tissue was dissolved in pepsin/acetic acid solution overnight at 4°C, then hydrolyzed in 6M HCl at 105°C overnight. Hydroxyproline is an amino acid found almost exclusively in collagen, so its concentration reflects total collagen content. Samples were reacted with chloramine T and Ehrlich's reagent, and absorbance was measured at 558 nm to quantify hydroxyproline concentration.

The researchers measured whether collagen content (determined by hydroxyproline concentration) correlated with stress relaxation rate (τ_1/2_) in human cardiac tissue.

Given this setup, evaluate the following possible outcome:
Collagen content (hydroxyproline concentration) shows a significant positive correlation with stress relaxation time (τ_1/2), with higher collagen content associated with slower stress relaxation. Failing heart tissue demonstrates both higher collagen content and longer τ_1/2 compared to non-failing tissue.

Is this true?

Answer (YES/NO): NO